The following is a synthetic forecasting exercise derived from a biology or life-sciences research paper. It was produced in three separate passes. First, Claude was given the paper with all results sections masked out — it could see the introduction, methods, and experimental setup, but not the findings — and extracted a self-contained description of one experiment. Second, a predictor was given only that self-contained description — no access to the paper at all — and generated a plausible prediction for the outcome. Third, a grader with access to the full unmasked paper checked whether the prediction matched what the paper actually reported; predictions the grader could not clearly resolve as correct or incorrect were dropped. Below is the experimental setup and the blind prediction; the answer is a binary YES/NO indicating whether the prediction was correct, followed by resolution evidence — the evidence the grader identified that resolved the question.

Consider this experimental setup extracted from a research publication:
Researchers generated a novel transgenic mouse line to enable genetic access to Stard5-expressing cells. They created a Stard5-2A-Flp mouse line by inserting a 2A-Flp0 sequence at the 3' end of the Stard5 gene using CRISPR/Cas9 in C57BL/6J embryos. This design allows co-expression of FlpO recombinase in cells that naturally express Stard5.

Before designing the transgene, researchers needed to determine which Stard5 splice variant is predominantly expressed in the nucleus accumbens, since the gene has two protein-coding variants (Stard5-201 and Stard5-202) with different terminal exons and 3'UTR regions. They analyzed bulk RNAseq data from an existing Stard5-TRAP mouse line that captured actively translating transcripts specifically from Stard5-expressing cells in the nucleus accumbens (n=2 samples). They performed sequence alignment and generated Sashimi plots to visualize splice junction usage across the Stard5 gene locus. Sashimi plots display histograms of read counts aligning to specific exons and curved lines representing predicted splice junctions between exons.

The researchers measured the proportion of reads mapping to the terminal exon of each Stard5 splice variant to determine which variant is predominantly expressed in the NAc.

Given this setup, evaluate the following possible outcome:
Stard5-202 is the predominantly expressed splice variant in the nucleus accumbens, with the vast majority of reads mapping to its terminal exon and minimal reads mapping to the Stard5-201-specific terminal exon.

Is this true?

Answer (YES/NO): NO